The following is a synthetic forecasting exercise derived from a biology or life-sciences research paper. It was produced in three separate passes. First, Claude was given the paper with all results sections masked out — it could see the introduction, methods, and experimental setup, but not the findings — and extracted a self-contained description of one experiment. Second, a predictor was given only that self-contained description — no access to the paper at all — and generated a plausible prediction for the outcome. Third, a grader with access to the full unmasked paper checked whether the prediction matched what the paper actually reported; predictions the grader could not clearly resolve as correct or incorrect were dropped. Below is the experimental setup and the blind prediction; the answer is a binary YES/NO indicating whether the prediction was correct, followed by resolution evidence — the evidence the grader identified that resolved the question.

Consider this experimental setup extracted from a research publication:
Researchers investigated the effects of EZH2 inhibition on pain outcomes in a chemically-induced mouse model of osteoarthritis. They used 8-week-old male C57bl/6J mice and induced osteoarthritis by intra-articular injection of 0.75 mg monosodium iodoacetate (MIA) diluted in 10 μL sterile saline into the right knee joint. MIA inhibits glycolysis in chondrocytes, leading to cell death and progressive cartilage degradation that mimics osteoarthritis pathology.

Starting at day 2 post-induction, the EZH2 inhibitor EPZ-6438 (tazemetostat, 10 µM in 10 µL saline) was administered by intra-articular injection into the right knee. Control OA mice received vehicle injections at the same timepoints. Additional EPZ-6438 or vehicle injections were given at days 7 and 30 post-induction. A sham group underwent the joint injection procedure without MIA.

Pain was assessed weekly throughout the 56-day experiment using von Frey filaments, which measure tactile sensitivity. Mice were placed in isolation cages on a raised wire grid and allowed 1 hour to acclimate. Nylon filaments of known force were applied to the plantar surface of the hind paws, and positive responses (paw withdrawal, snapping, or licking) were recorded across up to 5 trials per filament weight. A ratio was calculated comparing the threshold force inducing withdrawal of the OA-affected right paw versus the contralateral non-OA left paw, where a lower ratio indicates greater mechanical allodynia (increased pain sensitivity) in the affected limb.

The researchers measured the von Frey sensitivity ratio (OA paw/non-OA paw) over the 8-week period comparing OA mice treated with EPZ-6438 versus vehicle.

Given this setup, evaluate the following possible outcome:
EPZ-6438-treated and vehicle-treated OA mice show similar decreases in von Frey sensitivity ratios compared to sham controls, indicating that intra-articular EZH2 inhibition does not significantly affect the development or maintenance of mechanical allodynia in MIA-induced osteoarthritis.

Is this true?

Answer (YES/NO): NO